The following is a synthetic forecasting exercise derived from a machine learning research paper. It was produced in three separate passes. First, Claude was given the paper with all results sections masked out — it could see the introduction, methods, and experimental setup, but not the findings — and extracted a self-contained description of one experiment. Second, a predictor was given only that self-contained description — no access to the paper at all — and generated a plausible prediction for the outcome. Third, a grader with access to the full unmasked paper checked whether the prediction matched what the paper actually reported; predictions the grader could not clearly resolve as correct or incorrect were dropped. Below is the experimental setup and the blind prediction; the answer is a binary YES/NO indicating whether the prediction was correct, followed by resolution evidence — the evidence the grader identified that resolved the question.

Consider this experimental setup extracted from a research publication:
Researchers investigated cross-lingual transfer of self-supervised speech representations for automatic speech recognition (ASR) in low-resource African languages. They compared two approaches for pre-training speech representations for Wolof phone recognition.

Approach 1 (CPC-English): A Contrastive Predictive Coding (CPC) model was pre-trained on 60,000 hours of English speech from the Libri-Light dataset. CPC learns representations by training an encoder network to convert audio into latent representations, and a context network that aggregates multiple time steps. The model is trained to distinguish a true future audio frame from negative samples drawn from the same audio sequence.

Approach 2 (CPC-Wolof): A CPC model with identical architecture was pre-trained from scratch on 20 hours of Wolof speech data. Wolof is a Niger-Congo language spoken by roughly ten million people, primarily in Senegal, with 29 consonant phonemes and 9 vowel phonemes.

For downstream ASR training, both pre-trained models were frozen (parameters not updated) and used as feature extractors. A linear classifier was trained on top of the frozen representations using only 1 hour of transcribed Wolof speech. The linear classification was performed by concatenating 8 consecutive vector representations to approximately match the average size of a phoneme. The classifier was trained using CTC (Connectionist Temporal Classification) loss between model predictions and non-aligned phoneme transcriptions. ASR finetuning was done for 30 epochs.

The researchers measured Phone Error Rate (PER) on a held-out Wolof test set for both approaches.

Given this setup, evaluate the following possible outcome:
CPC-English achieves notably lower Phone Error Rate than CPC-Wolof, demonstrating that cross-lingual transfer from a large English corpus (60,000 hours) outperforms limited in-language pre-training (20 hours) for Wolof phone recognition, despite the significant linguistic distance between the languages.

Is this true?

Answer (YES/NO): YES